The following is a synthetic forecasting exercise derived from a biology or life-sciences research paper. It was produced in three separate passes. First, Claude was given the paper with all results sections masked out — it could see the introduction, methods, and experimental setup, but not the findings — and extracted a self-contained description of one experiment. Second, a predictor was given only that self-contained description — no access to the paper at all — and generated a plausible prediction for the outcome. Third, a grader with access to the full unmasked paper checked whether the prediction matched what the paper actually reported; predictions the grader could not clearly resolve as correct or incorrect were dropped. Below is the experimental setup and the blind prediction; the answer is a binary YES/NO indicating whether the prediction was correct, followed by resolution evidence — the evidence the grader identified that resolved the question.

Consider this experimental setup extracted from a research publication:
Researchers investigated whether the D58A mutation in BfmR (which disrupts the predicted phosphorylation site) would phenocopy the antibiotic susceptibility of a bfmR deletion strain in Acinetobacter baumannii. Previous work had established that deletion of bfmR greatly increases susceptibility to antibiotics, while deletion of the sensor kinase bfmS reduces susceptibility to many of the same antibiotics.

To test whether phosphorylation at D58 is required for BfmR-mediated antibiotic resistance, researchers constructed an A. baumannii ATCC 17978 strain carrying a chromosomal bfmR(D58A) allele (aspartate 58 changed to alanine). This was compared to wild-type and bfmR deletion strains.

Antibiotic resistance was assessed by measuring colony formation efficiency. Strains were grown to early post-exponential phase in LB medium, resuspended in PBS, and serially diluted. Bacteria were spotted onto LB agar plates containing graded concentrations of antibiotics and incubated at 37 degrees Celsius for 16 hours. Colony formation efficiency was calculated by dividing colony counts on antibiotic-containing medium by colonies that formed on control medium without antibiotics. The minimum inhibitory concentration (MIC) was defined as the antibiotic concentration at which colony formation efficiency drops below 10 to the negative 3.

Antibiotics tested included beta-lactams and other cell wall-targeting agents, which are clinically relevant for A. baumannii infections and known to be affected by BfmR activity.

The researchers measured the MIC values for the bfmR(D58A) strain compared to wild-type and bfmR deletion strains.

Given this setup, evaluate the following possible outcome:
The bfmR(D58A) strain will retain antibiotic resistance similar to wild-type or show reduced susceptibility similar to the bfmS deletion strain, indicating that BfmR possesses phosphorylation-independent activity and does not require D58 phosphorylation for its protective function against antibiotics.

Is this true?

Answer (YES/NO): NO